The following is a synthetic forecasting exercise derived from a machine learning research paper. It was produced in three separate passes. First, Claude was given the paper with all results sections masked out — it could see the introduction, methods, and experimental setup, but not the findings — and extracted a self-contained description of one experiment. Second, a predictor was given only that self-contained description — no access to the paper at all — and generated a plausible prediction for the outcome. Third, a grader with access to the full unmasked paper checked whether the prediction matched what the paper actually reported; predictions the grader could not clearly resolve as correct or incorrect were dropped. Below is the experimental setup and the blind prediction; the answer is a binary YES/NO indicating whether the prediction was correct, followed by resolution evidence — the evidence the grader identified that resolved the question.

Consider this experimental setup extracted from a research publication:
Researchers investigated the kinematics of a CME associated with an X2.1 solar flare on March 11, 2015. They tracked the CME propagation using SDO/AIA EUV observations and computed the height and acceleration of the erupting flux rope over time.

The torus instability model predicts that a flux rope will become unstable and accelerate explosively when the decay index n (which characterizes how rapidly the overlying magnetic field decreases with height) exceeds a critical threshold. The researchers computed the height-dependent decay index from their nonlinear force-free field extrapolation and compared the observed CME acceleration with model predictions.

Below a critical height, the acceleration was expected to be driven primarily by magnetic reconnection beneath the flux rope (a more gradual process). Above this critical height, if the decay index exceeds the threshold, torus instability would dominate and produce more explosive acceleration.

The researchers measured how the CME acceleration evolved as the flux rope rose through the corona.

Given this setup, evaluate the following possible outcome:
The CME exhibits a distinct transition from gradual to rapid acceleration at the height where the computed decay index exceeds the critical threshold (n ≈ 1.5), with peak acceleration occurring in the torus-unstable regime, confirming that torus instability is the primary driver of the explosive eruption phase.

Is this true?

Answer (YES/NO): YES